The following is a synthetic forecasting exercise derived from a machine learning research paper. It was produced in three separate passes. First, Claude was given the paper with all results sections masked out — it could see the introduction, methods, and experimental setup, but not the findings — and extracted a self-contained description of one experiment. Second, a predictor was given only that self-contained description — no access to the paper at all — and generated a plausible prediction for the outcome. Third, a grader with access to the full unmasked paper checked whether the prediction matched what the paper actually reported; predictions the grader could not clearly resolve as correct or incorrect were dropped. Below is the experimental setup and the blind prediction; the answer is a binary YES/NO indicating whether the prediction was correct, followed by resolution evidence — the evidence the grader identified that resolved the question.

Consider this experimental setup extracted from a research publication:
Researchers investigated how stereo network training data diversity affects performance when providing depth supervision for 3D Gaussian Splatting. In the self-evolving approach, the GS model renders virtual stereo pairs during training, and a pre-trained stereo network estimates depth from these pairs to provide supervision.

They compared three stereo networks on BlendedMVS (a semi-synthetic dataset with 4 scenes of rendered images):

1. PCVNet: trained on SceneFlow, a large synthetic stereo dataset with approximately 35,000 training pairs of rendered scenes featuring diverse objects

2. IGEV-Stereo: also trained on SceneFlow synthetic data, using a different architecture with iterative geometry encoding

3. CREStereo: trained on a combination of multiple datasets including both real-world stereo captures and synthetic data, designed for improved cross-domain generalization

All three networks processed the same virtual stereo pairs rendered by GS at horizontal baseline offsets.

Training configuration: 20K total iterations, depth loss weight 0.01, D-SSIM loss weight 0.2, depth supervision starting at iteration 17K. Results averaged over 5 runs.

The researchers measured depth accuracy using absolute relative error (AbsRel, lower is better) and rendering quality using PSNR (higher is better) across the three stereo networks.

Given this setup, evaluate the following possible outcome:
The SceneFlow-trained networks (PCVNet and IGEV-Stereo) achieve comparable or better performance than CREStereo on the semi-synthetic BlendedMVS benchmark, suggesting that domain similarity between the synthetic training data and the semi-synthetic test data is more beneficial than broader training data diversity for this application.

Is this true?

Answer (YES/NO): NO